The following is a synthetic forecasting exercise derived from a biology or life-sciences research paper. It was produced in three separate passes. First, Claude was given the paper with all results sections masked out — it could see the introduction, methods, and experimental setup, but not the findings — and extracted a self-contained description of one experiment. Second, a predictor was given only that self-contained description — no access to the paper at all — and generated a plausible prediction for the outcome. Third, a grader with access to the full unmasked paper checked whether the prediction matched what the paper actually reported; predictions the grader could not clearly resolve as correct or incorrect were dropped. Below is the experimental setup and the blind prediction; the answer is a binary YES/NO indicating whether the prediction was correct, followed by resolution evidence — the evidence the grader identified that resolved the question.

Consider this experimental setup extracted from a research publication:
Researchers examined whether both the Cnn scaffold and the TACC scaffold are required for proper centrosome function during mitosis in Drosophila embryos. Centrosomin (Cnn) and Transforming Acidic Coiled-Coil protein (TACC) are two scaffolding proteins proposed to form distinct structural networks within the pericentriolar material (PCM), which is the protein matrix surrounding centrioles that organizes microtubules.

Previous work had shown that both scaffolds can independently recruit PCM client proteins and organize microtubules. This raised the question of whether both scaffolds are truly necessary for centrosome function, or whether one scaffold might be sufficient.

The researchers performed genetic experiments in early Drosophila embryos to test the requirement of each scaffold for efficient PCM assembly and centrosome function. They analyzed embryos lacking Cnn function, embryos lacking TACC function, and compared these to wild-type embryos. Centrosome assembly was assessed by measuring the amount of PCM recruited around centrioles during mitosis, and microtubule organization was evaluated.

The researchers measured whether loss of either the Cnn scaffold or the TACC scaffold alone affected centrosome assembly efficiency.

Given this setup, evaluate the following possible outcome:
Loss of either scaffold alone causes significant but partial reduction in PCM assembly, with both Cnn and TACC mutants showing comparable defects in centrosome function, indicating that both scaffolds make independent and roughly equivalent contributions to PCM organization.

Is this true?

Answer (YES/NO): NO